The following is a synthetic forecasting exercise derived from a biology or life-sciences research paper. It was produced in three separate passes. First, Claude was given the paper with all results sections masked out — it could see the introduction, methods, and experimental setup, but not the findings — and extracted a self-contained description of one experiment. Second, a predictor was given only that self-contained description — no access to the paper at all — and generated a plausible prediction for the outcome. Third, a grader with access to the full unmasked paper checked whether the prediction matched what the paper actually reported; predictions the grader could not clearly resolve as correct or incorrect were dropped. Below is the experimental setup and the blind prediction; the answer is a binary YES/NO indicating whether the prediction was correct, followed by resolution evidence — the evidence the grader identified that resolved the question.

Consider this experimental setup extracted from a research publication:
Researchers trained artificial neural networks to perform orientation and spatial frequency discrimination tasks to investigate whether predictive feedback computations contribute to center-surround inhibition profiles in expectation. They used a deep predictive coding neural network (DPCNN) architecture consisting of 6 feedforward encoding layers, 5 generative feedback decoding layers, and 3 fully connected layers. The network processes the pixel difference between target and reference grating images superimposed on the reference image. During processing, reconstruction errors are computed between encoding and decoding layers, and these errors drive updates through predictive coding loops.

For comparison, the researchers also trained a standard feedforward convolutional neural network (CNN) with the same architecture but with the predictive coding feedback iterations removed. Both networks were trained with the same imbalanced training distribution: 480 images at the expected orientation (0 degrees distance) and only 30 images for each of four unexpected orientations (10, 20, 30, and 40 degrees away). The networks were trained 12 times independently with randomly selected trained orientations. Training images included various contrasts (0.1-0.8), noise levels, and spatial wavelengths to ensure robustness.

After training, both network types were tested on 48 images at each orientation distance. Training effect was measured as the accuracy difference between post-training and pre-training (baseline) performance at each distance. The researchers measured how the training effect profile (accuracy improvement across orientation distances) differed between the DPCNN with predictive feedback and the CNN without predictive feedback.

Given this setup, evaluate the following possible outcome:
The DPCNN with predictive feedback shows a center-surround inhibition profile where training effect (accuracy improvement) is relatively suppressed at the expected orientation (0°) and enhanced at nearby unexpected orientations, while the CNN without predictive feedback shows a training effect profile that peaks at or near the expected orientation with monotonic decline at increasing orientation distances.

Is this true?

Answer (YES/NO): NO